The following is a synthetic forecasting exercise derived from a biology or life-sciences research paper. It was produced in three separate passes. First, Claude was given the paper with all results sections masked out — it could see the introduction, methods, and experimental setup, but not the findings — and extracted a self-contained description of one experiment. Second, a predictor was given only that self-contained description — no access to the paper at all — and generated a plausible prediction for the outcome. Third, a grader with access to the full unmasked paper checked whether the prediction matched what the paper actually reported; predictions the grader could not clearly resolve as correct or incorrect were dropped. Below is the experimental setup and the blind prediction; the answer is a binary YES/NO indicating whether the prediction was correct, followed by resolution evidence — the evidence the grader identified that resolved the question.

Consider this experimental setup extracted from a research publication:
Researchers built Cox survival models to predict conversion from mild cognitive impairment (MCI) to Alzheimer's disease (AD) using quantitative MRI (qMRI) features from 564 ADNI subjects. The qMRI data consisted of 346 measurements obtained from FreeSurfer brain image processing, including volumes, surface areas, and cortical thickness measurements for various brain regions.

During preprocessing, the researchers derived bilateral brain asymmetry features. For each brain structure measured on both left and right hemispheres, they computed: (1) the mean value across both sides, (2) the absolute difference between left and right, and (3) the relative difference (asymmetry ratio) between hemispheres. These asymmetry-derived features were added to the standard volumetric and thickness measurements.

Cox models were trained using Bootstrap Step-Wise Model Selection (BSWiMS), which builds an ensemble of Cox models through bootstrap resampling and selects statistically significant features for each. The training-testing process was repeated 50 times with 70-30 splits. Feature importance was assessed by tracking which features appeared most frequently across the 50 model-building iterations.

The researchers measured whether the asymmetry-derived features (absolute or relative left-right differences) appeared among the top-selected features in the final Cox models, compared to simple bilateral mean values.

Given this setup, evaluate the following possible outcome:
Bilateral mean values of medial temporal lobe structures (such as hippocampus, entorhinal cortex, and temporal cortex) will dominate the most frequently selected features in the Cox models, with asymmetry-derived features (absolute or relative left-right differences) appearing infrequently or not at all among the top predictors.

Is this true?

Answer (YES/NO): NO